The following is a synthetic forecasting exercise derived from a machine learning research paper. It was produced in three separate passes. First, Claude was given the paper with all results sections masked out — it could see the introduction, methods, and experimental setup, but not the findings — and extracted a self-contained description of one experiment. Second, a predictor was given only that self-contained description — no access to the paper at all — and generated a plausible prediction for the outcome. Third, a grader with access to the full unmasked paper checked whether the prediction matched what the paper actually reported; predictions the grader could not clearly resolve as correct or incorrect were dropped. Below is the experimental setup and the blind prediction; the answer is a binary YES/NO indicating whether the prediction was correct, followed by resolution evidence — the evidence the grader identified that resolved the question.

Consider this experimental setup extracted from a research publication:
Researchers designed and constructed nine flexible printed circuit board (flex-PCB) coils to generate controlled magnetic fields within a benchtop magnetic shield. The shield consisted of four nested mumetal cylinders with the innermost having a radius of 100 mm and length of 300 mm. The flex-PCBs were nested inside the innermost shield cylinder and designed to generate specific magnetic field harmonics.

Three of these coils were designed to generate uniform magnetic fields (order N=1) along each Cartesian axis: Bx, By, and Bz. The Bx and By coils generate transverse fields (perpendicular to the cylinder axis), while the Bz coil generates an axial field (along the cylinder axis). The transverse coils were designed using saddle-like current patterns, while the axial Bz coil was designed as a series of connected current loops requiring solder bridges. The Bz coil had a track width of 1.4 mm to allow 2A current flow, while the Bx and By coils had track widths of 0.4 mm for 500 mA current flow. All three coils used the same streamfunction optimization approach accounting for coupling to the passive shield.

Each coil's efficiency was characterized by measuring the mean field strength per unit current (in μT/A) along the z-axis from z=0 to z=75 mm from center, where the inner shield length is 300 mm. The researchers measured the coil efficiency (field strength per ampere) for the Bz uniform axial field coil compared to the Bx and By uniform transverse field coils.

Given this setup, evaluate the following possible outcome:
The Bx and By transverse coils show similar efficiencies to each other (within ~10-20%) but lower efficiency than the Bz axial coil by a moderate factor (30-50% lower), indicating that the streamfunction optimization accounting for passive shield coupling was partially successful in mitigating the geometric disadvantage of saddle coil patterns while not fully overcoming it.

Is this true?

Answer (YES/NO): NO